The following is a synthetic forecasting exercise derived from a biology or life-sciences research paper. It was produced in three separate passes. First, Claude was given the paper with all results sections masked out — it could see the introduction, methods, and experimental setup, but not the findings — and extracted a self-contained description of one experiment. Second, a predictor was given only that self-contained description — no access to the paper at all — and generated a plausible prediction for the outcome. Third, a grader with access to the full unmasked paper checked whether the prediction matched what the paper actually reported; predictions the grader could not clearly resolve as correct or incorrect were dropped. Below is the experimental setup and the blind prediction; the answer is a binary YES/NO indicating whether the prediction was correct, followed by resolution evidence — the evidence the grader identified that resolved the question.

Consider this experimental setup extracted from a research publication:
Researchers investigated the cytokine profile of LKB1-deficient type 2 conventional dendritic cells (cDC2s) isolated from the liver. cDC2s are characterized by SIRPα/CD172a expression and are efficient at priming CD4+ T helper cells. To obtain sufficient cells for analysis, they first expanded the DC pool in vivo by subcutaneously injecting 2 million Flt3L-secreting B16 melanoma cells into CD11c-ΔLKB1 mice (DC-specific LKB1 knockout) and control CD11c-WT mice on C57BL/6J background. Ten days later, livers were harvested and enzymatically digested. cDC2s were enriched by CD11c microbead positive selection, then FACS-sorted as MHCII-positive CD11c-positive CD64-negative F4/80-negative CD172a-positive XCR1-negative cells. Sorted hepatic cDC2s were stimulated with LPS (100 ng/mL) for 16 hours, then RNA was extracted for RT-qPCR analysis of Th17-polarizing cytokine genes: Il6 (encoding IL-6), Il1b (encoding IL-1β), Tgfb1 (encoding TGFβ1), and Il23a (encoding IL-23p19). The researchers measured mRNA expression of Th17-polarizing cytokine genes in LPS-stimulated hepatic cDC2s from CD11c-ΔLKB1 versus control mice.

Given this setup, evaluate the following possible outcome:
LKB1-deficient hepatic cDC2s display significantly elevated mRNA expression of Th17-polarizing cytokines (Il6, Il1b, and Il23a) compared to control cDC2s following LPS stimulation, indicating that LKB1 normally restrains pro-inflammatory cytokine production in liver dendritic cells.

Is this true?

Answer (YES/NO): NO